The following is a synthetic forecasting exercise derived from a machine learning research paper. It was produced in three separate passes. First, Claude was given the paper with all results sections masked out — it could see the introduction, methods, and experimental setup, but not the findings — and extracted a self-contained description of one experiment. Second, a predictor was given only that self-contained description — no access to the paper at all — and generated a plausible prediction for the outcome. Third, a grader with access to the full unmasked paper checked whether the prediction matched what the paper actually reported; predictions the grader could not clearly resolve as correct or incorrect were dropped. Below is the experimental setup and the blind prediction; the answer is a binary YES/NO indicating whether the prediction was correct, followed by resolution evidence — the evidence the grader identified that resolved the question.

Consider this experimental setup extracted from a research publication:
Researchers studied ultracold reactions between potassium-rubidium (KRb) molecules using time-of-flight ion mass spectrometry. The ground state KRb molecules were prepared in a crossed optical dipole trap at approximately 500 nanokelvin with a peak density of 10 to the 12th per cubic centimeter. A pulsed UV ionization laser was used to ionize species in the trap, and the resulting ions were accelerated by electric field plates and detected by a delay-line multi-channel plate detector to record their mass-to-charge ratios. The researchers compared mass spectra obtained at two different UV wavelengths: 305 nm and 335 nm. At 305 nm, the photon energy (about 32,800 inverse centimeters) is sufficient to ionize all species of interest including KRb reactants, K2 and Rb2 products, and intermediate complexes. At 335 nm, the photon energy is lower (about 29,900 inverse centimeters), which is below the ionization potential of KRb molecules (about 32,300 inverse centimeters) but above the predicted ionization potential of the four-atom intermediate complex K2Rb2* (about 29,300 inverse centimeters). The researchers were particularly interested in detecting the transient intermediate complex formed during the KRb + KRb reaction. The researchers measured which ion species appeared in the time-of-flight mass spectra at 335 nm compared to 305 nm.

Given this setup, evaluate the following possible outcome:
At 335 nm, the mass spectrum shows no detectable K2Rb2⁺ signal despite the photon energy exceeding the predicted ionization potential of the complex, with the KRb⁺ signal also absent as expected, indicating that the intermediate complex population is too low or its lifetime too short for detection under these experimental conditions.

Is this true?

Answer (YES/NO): NO